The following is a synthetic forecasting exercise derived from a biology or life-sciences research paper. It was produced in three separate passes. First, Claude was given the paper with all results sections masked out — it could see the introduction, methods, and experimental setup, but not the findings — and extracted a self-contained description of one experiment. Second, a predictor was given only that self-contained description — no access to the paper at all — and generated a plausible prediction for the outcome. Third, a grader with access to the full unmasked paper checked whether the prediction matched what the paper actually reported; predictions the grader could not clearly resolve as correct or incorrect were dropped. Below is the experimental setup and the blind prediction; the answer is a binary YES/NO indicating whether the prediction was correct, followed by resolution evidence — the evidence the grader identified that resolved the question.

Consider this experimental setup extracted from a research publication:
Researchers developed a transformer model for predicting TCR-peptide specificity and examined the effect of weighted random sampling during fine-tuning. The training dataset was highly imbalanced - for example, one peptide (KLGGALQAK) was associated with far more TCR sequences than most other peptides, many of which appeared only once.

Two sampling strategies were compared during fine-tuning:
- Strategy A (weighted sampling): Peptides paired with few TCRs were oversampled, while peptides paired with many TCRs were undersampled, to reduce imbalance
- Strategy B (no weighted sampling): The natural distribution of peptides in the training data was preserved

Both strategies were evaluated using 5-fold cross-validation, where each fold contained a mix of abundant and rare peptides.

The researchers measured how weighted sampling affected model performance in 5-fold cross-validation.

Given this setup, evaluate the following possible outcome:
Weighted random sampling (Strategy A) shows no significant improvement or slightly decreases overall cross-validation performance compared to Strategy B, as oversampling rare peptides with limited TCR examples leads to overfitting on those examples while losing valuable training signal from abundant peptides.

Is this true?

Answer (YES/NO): YES